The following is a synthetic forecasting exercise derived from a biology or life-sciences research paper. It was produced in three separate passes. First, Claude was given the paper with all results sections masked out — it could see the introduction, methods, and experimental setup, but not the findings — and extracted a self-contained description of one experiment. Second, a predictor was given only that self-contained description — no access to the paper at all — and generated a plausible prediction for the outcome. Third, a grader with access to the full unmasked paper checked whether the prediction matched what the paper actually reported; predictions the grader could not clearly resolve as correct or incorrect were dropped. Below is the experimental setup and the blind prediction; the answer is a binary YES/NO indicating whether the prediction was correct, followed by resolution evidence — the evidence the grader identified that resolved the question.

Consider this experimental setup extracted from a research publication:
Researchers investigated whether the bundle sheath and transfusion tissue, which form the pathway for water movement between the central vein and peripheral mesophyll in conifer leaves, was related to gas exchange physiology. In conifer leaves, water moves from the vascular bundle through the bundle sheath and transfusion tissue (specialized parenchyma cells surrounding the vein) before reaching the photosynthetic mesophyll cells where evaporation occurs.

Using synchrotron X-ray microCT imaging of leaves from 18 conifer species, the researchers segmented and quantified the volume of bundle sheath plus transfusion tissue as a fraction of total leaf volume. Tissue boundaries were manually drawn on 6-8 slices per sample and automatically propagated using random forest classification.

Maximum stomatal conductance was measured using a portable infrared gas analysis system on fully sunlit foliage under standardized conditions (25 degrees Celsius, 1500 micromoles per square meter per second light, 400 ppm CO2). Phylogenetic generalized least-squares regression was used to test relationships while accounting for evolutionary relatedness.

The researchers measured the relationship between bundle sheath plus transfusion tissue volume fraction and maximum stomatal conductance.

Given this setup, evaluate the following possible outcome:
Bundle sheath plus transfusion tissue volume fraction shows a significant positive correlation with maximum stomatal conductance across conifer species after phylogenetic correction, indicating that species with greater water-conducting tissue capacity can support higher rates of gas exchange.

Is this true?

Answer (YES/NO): NO